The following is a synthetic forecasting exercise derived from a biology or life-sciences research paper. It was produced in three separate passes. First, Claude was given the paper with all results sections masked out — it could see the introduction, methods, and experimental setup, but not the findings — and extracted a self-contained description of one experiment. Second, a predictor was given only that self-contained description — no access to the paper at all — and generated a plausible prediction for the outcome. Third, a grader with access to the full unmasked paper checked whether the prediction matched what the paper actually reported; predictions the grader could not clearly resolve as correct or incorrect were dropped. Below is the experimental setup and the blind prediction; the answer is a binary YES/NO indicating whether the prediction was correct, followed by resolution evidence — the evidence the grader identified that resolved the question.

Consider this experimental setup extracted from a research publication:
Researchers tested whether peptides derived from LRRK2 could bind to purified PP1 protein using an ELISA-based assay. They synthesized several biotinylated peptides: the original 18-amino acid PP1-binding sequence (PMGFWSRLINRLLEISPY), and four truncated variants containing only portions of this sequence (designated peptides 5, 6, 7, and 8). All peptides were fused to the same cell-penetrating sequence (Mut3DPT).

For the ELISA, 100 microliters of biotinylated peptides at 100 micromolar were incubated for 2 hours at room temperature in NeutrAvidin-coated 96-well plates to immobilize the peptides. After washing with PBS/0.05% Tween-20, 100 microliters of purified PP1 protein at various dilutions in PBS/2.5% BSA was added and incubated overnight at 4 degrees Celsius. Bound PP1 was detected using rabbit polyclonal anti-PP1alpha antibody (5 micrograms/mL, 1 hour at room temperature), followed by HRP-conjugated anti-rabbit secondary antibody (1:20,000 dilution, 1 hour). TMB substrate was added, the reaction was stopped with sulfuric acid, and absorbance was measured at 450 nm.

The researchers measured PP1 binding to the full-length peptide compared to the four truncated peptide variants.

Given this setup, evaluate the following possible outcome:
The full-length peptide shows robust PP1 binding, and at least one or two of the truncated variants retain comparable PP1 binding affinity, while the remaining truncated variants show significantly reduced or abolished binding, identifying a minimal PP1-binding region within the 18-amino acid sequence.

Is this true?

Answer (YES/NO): NO